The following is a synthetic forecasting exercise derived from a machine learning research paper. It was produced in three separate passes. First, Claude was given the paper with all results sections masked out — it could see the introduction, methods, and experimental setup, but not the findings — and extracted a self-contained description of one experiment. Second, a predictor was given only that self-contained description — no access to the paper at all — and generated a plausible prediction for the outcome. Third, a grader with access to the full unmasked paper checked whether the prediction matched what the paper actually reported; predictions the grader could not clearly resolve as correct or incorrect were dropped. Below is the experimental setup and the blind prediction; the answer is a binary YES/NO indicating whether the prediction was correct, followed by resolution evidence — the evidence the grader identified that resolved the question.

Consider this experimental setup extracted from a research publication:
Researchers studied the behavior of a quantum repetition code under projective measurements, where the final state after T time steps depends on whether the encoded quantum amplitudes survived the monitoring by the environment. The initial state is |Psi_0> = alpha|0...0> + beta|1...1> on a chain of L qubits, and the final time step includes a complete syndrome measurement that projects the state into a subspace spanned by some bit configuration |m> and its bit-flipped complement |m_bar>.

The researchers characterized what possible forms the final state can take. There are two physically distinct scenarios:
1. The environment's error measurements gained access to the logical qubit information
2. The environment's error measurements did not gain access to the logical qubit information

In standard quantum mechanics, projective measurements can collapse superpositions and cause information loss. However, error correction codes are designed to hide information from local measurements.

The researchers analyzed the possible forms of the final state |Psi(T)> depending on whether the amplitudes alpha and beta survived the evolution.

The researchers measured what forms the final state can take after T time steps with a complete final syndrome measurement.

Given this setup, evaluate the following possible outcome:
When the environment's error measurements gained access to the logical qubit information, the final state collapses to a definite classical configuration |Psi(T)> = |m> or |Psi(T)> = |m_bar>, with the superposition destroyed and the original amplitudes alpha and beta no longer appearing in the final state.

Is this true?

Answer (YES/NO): NO